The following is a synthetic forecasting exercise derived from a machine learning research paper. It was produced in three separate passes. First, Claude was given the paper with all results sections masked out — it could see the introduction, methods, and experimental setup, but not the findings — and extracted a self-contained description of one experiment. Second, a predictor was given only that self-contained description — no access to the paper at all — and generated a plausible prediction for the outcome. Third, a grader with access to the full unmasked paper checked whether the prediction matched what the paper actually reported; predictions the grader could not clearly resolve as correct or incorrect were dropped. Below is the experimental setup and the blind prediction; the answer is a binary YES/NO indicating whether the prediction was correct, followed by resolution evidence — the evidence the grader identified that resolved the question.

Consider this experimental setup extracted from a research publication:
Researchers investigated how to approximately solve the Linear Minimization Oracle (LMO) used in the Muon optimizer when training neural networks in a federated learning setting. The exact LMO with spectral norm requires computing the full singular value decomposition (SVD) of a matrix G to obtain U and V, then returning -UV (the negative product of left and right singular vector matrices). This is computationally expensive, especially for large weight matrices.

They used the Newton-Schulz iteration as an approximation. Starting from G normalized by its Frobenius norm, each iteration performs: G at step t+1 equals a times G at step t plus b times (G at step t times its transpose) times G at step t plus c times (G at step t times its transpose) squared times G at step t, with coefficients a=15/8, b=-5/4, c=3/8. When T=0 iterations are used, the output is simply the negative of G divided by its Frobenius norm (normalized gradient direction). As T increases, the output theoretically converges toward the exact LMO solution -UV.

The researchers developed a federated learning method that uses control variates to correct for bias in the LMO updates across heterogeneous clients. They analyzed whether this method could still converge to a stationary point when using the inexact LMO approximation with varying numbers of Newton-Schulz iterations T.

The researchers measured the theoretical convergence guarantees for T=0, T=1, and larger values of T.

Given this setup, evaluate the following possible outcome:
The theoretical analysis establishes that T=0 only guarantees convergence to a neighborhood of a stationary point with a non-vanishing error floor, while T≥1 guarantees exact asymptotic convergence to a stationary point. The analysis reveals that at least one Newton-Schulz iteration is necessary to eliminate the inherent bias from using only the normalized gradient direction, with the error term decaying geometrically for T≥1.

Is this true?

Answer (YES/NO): NO